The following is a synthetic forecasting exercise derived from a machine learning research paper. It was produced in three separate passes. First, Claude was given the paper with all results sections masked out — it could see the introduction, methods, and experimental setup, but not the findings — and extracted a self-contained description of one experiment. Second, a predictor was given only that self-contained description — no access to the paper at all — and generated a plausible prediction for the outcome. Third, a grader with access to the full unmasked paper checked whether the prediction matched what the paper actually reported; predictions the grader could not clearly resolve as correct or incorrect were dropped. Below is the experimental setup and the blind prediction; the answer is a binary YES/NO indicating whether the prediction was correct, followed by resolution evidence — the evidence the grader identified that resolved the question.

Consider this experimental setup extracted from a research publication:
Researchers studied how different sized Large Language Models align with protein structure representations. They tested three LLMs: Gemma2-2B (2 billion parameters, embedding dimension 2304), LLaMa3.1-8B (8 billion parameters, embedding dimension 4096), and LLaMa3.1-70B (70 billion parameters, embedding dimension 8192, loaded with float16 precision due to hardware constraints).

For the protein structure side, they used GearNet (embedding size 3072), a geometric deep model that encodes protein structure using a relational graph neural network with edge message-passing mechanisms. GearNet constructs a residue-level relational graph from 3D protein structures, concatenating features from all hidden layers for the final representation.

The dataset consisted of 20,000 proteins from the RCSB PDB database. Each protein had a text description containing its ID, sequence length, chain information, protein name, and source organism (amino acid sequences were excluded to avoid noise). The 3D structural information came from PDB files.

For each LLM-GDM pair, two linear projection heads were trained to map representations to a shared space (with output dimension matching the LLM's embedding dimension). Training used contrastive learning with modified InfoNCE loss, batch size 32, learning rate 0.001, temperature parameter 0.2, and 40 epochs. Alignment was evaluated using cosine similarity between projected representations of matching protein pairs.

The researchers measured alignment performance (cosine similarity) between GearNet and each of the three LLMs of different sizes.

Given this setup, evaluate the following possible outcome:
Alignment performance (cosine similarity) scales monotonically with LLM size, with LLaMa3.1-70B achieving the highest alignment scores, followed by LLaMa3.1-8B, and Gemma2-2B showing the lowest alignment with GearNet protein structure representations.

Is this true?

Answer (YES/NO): YES